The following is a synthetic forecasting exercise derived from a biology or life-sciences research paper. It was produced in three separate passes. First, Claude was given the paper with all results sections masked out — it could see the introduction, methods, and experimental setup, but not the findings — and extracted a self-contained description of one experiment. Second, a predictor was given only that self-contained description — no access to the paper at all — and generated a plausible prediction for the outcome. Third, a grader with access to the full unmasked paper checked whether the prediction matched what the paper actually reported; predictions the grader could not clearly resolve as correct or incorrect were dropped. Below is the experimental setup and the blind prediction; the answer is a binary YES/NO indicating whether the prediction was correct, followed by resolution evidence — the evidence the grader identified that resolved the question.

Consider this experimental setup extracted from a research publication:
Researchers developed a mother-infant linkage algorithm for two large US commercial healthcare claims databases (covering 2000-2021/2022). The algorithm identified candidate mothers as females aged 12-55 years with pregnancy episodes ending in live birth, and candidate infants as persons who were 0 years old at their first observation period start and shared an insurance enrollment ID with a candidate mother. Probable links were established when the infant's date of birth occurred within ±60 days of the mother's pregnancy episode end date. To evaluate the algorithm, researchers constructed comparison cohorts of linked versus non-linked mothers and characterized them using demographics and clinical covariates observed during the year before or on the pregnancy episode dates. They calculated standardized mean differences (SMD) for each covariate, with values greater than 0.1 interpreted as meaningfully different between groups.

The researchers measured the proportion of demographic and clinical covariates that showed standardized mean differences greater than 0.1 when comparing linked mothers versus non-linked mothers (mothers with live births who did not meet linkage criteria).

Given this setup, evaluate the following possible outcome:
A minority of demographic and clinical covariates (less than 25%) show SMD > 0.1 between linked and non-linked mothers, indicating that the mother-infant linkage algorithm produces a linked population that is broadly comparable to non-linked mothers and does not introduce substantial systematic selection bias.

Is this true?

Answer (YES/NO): YES